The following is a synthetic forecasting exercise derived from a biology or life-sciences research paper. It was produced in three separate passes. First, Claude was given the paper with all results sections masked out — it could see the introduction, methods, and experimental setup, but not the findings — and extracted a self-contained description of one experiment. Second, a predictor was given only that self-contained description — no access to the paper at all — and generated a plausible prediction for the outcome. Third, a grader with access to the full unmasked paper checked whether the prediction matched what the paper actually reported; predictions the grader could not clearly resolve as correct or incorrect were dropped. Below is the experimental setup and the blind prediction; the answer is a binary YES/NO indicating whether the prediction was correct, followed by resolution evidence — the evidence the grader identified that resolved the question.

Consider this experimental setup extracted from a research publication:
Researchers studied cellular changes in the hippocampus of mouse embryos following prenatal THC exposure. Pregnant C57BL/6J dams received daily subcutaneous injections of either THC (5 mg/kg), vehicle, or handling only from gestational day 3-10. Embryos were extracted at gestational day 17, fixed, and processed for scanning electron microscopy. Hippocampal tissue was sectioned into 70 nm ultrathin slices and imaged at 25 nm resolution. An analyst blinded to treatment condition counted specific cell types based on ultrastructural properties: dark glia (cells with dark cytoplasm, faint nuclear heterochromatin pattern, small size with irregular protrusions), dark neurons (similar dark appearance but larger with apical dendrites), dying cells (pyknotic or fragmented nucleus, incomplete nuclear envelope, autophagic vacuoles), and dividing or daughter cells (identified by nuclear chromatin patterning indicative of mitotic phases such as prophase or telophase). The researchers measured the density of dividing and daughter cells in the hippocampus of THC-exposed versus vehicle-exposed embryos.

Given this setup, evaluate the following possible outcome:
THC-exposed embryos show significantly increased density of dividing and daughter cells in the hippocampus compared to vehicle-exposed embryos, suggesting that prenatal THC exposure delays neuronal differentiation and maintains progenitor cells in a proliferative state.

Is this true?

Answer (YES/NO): YES